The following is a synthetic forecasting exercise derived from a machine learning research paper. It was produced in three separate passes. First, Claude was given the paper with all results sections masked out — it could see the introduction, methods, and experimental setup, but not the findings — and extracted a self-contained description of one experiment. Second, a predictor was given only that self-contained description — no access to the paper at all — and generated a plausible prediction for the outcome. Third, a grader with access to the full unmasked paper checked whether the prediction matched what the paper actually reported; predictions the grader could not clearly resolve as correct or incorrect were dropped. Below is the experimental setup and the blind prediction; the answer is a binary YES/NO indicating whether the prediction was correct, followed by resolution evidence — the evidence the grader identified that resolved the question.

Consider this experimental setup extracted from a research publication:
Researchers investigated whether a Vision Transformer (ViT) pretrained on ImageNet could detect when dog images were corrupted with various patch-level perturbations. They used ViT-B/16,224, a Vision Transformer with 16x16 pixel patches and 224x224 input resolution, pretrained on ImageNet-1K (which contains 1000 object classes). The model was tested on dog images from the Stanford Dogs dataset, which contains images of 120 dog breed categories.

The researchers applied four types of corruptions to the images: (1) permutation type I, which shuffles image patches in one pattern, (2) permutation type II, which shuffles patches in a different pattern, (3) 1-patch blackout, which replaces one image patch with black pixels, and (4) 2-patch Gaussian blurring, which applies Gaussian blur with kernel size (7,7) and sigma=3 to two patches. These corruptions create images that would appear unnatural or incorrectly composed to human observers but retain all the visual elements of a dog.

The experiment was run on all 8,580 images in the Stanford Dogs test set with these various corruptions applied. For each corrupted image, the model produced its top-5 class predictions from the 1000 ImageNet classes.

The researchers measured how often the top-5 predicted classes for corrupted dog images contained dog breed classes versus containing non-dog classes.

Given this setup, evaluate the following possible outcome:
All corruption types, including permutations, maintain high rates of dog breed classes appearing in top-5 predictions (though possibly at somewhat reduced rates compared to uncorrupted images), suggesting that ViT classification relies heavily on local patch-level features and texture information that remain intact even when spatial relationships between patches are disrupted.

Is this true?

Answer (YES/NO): YES